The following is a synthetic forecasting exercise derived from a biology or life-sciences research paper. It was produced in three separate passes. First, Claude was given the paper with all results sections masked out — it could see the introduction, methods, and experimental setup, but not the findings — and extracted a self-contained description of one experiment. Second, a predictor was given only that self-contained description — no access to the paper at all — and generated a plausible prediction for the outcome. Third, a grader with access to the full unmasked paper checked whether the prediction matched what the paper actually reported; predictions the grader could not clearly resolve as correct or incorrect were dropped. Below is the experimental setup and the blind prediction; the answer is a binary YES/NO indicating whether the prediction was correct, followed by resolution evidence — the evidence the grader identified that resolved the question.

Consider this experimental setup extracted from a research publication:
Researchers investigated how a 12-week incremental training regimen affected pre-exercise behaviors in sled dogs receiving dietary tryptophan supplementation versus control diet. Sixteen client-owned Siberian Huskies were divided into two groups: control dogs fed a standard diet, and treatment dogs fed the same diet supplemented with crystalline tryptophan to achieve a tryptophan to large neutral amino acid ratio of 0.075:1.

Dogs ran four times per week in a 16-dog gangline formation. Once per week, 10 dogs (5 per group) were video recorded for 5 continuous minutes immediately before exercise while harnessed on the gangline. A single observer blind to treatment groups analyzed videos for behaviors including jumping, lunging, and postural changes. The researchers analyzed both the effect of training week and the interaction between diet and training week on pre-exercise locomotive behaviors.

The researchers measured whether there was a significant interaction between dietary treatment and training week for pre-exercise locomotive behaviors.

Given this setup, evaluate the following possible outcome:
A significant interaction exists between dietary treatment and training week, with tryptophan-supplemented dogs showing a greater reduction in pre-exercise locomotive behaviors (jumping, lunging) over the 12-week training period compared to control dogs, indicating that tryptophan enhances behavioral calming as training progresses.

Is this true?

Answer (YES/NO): NO